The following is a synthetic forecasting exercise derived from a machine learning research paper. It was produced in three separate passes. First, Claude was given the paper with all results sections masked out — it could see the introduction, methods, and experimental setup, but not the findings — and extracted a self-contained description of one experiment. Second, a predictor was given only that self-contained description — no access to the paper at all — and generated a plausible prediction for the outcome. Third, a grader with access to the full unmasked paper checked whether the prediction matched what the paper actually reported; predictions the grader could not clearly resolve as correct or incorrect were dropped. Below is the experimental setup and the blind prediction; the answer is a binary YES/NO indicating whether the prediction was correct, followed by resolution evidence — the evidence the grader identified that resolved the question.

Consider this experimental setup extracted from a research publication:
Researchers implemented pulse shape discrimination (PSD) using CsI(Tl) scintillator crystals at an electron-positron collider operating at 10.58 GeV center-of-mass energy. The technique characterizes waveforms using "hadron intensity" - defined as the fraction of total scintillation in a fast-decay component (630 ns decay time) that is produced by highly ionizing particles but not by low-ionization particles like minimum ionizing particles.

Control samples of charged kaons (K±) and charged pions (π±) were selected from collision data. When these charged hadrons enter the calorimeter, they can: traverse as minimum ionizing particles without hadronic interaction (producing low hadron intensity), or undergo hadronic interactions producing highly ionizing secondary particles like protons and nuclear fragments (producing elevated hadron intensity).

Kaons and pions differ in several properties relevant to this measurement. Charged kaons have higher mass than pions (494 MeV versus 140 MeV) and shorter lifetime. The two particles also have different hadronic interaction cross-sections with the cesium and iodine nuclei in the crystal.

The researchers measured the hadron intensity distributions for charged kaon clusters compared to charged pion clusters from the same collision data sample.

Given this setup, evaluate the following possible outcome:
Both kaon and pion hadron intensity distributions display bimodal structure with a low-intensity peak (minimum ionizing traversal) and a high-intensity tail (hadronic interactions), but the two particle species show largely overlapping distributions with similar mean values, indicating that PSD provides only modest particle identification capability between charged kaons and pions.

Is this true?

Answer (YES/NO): NO